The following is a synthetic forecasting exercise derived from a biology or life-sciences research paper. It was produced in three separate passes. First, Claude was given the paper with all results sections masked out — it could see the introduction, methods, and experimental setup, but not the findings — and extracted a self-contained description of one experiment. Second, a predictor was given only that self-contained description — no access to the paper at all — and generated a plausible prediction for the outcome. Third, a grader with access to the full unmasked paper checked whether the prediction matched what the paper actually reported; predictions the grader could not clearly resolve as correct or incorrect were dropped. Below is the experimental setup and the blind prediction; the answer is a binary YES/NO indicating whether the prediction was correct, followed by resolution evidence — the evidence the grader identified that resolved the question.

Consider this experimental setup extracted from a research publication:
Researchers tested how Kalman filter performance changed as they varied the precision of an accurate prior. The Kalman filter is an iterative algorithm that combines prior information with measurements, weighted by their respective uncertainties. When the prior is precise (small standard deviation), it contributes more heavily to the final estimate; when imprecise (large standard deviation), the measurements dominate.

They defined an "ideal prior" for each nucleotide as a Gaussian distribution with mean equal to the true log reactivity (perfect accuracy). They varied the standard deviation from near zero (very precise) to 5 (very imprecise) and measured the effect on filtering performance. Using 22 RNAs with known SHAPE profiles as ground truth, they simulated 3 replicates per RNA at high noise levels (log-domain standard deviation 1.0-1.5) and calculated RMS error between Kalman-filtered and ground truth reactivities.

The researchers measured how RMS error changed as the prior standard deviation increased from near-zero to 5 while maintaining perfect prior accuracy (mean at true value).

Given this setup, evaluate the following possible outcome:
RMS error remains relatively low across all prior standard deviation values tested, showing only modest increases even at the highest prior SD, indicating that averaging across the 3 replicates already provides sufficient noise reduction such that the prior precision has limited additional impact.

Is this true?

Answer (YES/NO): NO